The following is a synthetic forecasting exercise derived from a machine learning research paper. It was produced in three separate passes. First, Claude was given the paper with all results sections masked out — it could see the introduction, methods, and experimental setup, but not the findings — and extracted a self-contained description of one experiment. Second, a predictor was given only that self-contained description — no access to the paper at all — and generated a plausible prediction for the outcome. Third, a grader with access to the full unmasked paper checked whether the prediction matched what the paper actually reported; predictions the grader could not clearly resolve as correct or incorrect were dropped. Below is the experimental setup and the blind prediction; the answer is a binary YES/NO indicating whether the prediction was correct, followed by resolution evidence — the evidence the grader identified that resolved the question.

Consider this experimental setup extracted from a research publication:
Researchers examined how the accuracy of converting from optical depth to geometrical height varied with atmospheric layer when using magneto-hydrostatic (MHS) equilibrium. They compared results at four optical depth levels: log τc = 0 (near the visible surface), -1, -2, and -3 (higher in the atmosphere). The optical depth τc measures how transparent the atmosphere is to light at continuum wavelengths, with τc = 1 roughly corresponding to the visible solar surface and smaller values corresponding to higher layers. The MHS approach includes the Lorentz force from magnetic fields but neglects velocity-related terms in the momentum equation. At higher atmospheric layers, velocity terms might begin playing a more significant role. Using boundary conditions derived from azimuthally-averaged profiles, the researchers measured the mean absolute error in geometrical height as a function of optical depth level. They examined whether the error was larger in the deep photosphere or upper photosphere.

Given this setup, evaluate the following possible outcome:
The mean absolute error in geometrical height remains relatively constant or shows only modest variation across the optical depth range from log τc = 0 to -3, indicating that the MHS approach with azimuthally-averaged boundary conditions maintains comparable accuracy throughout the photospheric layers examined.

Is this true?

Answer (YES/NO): NO